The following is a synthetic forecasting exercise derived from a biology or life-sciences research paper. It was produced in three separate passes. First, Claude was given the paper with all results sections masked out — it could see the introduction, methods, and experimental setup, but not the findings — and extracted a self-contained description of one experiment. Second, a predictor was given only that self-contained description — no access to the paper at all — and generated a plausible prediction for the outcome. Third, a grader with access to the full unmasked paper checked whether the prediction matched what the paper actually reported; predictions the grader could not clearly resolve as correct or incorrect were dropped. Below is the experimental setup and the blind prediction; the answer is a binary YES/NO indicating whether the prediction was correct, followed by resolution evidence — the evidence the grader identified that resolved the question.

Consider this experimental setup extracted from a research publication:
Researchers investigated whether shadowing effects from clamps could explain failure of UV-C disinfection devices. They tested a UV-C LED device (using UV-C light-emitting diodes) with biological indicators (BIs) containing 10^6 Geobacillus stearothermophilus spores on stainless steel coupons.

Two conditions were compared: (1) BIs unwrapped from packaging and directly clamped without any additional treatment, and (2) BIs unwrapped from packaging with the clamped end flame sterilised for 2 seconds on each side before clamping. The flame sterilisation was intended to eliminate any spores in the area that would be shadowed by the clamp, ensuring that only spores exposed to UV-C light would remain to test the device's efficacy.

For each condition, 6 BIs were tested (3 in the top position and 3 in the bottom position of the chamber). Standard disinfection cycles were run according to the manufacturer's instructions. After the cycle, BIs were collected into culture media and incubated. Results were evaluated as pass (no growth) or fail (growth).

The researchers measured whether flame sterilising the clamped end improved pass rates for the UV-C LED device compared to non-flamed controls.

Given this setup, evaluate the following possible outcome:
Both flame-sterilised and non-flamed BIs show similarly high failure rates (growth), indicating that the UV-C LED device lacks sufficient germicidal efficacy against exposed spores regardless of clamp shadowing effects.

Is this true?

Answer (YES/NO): YES